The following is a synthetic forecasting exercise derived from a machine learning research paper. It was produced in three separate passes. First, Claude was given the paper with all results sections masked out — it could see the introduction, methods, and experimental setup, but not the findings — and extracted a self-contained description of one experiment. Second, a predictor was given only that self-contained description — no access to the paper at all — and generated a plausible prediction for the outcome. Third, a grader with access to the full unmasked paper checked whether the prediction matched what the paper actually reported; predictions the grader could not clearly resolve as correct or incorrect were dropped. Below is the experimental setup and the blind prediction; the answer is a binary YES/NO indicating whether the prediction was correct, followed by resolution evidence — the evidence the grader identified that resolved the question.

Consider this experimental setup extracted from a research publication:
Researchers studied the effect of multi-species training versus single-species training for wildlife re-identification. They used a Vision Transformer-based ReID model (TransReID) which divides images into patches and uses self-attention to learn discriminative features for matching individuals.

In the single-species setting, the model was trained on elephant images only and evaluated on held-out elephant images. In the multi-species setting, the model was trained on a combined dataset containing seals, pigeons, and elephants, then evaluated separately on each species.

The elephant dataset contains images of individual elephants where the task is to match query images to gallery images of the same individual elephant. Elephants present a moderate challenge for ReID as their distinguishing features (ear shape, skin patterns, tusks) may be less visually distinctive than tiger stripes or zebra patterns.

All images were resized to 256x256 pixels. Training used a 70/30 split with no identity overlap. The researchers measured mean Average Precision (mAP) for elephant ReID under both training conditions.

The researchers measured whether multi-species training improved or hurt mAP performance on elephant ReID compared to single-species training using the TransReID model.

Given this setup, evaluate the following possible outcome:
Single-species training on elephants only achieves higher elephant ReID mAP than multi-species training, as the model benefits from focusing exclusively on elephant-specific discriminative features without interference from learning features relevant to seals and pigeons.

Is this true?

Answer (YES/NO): NO